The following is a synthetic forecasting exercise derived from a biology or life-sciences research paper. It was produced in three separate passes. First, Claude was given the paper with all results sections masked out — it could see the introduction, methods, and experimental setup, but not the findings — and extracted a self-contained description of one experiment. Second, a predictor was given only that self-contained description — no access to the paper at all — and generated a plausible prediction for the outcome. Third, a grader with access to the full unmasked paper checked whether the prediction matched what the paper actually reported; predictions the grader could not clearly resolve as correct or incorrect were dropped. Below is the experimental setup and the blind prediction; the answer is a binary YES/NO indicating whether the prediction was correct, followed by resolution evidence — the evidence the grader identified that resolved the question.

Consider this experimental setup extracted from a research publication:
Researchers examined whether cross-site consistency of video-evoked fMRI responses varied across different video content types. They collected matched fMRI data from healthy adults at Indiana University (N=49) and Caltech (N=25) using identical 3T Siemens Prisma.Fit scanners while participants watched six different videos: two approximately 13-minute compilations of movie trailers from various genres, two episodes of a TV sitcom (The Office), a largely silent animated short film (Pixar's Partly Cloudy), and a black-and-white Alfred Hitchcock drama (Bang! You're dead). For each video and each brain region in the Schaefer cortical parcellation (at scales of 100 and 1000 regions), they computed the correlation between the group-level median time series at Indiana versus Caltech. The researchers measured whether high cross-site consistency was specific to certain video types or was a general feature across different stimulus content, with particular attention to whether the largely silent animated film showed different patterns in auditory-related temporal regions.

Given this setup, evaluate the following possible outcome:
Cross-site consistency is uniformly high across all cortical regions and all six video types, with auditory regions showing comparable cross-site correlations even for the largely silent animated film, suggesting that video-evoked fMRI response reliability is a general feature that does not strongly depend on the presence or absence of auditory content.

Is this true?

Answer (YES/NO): NO